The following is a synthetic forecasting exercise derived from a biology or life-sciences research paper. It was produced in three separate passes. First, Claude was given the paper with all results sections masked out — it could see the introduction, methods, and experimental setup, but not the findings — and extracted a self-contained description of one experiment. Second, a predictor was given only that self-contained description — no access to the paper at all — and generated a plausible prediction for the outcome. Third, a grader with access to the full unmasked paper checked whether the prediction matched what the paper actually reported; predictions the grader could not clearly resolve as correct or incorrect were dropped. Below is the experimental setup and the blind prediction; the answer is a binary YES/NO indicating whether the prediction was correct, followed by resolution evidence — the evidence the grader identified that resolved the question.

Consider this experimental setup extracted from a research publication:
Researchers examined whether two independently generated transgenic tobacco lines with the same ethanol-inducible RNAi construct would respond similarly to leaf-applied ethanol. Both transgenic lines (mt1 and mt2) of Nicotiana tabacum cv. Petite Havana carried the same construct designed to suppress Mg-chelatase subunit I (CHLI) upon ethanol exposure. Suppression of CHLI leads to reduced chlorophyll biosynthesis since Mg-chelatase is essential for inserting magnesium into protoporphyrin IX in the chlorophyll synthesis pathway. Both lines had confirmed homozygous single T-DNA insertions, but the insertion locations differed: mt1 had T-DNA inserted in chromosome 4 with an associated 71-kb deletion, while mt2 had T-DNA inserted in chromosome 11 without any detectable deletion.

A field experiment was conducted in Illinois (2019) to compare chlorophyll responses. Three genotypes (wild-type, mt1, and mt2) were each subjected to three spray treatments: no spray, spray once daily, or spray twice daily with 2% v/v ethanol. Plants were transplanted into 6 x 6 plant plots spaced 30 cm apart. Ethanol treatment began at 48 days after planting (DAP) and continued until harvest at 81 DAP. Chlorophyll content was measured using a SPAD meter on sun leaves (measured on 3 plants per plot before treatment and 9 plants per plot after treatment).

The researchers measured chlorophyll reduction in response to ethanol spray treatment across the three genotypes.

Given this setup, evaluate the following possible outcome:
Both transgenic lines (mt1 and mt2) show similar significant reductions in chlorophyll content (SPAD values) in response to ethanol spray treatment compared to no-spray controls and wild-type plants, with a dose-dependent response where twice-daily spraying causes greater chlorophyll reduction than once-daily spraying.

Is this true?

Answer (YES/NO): NO